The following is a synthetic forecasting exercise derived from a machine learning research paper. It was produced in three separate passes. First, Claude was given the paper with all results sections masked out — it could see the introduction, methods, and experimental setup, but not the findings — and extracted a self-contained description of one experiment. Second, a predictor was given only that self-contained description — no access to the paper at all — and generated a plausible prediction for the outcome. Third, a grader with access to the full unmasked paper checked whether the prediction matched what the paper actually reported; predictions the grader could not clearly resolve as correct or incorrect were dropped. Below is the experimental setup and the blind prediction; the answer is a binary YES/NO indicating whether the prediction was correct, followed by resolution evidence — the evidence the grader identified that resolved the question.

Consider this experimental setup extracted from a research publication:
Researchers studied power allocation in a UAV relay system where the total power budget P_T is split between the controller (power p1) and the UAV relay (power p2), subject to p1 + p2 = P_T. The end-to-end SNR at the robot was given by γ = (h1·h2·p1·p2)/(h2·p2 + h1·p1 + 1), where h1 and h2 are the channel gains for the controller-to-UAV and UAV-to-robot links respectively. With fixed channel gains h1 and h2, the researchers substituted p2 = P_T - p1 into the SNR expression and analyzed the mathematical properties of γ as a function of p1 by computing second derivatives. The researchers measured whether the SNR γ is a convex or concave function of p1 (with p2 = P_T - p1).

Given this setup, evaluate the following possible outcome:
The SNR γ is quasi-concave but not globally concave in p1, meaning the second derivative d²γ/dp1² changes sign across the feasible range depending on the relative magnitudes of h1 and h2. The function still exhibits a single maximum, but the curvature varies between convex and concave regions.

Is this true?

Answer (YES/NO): NO